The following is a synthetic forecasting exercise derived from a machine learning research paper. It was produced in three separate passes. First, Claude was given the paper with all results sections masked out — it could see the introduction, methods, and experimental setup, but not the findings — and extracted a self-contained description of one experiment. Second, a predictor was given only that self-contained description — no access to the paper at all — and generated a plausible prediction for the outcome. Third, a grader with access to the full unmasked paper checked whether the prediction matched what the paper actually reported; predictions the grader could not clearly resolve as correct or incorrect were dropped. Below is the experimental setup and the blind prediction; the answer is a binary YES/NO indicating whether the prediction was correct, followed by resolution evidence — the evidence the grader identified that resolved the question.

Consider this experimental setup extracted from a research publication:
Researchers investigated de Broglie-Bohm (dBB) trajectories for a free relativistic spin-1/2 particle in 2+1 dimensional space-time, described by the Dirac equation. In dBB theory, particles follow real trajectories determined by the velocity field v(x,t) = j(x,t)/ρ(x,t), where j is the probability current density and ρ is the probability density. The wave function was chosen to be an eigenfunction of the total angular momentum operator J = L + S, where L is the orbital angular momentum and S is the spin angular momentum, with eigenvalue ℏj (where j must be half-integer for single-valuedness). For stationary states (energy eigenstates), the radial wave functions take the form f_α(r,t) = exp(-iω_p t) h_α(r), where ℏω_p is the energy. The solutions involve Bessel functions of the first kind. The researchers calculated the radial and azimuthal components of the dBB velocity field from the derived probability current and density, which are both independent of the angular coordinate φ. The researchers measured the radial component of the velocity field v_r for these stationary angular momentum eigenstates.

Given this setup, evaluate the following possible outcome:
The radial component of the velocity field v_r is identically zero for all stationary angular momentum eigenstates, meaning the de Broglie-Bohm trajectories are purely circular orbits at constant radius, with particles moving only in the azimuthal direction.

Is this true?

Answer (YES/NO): YES